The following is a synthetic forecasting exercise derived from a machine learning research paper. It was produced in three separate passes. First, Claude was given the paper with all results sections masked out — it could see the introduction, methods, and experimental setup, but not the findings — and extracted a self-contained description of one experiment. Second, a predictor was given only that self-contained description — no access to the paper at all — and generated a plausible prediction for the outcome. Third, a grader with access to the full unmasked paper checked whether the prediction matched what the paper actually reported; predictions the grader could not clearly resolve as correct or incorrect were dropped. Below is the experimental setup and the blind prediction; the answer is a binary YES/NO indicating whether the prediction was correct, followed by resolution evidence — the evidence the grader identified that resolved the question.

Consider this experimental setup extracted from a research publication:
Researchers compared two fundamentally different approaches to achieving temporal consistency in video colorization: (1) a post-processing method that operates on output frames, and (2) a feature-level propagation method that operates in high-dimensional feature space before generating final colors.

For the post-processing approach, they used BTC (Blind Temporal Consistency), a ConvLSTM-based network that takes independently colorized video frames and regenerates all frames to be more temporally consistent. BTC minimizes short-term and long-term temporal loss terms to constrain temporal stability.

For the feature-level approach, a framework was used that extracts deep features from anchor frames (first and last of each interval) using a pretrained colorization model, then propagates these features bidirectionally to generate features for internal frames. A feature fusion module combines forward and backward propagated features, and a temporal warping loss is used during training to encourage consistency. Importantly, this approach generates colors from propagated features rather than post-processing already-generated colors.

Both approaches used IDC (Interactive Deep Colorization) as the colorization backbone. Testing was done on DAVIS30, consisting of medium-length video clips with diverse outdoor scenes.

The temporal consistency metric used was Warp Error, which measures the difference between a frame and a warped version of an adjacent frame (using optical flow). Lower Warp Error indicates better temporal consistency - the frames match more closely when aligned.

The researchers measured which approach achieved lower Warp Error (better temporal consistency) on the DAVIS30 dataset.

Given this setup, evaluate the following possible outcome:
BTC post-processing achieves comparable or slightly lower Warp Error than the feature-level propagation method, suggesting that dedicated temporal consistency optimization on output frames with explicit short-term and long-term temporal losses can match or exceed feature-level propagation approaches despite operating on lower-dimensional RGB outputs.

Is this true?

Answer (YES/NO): YES